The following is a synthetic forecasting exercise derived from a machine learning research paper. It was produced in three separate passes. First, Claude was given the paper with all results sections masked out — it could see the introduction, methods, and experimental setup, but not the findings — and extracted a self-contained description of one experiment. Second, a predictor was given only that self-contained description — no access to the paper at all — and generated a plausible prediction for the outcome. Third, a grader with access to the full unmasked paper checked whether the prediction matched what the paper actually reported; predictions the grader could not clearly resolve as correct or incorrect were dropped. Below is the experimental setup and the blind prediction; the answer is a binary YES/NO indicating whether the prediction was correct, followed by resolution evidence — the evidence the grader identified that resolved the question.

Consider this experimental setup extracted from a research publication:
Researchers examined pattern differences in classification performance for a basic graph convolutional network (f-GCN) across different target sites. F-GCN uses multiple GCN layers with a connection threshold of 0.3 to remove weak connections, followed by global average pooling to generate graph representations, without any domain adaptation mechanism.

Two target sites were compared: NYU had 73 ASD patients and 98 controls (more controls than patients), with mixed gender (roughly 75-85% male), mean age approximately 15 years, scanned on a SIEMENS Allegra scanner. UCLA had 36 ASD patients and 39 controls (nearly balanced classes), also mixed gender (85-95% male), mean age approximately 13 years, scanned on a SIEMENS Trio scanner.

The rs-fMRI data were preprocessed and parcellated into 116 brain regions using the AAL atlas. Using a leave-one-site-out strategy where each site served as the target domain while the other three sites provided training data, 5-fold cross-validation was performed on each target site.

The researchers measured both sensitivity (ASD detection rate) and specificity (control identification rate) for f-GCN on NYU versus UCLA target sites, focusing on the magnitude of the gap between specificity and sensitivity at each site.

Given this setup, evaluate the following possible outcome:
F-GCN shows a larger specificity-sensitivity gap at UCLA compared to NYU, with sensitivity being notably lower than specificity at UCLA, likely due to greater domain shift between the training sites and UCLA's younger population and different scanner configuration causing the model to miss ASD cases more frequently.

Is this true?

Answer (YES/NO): YES